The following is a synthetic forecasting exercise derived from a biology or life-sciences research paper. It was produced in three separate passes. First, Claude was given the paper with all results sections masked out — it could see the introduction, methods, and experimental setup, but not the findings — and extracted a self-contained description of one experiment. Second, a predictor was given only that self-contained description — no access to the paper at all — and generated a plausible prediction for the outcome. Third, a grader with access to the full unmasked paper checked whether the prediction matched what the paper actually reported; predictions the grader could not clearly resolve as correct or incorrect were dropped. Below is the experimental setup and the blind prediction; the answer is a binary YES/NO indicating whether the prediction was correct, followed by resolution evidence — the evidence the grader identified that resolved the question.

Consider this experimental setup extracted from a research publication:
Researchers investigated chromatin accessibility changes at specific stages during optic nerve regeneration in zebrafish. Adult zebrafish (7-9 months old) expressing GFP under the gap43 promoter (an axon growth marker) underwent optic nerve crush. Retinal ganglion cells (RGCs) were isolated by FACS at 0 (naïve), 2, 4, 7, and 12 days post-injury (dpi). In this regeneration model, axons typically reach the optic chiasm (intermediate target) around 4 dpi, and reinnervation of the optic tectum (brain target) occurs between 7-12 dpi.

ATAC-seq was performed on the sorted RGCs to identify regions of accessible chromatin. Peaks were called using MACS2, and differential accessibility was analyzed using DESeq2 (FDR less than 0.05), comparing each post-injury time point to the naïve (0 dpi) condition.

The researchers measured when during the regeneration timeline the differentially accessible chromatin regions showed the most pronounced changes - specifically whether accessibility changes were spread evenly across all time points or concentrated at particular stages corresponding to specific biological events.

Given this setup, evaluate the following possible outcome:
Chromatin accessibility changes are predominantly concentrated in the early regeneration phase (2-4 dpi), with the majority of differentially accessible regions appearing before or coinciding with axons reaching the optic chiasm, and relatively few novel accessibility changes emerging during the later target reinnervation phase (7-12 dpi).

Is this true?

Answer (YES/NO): NO